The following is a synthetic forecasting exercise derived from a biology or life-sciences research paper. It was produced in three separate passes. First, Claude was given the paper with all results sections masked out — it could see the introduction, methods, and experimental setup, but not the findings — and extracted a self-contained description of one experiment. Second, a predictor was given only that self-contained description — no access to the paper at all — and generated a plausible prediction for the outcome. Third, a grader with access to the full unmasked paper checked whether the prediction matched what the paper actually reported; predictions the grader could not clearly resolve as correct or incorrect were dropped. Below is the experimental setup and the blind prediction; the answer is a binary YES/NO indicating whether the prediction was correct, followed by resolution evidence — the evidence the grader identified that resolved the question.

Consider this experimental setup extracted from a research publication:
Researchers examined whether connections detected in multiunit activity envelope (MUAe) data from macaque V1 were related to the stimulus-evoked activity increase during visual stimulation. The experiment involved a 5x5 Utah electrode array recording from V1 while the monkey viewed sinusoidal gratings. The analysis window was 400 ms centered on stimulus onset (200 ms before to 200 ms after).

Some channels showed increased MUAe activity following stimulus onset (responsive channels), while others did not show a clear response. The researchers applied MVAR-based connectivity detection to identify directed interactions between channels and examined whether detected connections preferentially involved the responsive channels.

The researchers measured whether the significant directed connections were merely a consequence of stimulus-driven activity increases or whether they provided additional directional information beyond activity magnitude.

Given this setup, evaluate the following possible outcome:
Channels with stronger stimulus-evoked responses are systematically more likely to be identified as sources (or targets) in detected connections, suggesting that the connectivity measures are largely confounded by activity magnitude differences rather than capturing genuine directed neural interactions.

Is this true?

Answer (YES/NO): NO